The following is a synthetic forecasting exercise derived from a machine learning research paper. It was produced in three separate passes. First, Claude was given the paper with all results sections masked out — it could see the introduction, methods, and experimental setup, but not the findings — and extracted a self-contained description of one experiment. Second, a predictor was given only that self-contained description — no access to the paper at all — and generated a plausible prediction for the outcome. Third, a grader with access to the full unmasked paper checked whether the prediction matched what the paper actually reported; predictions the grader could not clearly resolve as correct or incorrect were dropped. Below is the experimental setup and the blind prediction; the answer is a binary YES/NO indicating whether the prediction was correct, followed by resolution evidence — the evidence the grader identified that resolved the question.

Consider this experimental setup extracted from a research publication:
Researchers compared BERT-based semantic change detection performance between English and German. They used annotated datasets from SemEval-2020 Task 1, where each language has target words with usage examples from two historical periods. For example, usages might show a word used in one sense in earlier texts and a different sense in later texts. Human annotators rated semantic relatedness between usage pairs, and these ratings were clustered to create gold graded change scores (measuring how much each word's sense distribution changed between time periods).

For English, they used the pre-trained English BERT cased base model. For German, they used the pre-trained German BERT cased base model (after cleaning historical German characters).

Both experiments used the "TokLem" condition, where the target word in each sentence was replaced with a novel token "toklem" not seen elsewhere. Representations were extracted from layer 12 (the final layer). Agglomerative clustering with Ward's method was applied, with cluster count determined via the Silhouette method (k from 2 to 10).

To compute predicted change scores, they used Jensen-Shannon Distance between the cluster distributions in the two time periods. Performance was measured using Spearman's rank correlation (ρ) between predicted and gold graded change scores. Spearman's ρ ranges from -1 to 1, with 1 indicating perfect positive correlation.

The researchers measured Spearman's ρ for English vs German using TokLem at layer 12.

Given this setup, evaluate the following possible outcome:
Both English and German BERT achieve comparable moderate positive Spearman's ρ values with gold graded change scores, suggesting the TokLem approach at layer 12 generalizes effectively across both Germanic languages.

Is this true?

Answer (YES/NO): NO